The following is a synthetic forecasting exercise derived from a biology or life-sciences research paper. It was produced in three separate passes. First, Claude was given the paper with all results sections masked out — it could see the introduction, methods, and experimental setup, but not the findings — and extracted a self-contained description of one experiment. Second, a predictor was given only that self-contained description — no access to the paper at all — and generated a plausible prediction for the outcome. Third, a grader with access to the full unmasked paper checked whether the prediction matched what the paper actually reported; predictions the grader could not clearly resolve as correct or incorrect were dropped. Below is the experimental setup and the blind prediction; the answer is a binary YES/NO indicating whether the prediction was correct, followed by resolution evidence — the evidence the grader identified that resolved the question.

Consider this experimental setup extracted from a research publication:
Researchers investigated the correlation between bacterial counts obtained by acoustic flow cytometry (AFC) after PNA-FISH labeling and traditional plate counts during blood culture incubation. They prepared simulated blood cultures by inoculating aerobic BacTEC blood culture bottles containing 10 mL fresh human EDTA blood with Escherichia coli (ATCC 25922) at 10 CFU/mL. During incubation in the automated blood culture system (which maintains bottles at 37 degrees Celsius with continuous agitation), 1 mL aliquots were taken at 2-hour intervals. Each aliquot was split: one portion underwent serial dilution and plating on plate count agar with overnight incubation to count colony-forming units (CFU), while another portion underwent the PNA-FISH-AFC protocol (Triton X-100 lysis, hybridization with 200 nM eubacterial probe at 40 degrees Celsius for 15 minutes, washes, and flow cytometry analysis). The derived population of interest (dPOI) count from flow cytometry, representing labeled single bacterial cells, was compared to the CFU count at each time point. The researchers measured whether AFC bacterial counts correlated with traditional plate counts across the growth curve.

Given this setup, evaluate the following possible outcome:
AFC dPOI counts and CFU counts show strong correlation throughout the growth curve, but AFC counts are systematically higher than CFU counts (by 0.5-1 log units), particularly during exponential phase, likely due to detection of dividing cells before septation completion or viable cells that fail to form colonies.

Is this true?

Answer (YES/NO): NO